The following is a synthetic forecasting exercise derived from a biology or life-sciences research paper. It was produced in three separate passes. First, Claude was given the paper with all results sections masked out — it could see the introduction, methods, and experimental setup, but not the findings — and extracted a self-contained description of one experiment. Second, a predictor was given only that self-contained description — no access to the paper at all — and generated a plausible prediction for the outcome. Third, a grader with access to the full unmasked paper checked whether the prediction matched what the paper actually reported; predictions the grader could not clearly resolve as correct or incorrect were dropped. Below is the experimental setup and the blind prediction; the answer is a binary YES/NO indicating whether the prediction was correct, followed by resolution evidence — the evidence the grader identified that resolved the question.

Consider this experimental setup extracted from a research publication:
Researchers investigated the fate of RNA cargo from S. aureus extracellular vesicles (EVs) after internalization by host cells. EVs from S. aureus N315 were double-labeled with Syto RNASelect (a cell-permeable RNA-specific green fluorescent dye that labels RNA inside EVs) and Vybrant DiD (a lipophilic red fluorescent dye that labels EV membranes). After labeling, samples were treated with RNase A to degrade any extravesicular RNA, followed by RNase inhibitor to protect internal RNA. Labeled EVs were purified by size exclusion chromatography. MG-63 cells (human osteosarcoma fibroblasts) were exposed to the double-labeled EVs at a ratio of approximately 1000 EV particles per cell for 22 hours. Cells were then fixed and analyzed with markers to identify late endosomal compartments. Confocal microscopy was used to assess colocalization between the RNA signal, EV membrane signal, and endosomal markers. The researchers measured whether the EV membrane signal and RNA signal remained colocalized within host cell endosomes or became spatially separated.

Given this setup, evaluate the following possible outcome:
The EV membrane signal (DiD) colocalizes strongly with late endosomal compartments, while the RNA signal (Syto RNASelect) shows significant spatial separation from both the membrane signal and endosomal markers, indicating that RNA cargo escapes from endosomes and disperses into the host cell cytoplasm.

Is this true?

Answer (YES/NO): NO